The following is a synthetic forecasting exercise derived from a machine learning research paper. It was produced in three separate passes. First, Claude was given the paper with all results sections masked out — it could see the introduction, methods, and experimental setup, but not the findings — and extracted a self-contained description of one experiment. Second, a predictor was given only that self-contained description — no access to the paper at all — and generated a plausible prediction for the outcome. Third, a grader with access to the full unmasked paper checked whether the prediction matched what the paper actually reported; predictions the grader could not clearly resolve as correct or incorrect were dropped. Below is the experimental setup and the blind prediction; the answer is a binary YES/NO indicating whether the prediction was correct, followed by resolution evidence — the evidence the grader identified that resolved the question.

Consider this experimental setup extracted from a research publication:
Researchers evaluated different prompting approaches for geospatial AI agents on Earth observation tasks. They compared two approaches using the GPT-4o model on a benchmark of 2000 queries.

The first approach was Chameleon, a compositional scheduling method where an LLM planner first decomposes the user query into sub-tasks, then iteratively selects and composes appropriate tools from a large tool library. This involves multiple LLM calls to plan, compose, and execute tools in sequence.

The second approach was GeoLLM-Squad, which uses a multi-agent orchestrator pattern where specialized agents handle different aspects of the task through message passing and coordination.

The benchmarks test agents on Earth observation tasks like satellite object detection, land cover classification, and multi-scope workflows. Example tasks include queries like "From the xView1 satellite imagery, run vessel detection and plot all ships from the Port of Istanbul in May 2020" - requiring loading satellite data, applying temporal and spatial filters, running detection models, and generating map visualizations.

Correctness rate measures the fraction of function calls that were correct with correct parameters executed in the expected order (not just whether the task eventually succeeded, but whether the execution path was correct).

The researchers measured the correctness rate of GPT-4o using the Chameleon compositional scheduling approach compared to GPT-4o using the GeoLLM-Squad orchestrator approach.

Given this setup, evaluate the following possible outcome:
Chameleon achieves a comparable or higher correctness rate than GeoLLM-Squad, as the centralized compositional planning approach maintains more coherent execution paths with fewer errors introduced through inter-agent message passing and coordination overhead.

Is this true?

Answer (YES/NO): NO